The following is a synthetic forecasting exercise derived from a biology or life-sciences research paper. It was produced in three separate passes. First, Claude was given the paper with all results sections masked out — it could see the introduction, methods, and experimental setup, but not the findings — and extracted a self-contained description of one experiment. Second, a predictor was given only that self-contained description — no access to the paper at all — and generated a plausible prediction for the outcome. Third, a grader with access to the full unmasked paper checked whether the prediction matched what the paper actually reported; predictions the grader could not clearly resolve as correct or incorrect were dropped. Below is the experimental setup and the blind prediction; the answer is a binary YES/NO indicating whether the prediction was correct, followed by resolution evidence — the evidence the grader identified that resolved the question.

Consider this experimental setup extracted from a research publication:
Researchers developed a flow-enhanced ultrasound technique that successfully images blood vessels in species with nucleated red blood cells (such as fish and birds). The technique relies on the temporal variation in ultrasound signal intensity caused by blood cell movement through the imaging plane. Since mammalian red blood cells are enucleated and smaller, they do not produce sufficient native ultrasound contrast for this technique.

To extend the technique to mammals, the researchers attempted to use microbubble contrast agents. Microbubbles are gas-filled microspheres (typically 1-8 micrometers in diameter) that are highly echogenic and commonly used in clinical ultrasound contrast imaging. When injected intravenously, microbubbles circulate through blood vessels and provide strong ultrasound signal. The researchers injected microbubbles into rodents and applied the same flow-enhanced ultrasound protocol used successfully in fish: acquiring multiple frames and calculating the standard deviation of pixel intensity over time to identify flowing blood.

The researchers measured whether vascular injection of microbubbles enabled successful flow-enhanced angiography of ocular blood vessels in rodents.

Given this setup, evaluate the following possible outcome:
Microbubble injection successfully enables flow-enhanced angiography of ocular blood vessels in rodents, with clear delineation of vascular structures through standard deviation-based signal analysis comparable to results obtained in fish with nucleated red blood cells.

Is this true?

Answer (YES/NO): NO